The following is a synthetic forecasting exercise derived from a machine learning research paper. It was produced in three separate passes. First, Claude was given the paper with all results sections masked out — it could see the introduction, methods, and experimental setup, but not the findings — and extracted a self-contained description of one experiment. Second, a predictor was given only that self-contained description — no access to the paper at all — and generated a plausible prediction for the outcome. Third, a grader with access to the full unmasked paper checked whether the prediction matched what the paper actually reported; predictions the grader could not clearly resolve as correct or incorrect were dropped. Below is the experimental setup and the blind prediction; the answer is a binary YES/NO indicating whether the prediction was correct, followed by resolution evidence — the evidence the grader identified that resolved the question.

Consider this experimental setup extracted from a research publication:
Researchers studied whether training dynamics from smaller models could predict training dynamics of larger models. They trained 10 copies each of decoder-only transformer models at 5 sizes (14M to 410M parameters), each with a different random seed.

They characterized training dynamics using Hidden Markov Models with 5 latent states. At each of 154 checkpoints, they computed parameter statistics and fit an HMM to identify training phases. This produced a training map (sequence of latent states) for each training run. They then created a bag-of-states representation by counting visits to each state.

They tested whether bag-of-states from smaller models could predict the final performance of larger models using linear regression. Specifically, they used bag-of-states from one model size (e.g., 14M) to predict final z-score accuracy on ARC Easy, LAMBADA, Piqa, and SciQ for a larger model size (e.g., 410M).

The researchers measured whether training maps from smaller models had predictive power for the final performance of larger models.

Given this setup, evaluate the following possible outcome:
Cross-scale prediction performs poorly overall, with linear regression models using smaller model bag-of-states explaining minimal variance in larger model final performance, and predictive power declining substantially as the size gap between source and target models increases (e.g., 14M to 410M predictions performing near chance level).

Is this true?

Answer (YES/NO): NO